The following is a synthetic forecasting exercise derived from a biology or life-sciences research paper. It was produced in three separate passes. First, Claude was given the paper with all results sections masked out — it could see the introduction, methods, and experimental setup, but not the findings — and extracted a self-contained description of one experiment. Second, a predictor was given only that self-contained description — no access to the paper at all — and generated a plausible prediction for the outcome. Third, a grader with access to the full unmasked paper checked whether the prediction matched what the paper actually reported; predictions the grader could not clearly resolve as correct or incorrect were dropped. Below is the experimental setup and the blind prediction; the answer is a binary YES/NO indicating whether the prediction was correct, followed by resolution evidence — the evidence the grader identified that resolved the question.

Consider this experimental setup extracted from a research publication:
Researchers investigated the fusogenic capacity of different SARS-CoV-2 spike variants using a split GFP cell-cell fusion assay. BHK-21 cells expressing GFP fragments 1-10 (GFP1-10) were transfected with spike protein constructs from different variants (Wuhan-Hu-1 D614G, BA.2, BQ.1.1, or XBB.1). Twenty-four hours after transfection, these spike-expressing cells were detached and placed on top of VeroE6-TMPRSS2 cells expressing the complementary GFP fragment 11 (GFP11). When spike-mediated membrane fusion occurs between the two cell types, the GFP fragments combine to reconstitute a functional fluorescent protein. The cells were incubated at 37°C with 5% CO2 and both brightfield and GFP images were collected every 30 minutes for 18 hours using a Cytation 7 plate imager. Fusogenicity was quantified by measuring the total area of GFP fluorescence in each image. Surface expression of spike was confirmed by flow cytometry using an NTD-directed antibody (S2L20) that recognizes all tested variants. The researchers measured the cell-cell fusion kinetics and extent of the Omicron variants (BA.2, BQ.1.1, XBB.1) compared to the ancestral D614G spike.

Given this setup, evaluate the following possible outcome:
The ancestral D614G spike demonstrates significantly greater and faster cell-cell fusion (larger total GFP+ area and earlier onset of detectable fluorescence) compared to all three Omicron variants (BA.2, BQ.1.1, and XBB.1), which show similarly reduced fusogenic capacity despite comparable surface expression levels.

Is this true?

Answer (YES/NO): NO